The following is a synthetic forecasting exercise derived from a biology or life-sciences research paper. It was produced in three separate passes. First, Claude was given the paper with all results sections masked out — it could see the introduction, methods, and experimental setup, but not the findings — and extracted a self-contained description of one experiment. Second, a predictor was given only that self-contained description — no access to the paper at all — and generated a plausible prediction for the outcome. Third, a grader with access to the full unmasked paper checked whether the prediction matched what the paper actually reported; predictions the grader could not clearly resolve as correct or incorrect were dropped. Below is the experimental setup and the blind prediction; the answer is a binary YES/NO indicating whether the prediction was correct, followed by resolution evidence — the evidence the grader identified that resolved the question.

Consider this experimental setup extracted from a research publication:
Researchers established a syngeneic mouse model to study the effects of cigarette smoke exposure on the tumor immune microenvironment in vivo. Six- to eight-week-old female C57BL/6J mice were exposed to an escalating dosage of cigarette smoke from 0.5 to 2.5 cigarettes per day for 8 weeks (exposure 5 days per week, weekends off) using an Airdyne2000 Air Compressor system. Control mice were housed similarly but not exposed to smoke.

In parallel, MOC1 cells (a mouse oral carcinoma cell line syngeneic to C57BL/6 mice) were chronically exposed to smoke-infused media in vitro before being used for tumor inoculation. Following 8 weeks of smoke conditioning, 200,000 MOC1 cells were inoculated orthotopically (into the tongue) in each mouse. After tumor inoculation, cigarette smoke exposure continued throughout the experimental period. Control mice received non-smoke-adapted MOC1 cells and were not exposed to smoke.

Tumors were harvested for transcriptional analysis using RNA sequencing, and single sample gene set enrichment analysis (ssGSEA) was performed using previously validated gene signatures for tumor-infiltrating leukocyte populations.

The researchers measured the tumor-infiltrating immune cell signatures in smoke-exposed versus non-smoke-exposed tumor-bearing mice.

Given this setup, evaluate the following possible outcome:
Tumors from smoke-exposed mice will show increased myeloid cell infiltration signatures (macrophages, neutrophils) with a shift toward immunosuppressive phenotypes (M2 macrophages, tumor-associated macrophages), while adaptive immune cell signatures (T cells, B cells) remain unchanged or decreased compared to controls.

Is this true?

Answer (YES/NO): NO